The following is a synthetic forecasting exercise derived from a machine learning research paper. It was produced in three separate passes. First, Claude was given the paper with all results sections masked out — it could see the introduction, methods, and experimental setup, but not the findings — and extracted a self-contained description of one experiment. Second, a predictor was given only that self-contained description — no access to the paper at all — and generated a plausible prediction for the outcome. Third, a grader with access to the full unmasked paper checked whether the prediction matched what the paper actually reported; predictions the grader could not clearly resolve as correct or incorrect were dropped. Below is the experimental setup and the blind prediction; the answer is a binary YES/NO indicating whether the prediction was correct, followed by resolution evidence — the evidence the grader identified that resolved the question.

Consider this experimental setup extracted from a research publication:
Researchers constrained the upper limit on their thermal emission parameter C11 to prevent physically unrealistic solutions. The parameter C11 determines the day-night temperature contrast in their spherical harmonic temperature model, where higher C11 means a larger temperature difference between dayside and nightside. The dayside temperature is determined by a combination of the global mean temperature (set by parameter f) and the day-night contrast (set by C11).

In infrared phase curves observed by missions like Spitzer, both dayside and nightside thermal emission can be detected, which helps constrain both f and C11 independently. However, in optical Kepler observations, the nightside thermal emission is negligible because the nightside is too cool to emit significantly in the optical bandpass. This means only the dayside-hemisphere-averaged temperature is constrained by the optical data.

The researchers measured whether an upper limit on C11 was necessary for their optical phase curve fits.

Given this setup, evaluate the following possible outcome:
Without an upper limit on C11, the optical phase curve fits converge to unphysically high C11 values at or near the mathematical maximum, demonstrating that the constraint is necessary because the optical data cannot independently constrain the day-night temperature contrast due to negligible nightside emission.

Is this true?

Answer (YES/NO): YES